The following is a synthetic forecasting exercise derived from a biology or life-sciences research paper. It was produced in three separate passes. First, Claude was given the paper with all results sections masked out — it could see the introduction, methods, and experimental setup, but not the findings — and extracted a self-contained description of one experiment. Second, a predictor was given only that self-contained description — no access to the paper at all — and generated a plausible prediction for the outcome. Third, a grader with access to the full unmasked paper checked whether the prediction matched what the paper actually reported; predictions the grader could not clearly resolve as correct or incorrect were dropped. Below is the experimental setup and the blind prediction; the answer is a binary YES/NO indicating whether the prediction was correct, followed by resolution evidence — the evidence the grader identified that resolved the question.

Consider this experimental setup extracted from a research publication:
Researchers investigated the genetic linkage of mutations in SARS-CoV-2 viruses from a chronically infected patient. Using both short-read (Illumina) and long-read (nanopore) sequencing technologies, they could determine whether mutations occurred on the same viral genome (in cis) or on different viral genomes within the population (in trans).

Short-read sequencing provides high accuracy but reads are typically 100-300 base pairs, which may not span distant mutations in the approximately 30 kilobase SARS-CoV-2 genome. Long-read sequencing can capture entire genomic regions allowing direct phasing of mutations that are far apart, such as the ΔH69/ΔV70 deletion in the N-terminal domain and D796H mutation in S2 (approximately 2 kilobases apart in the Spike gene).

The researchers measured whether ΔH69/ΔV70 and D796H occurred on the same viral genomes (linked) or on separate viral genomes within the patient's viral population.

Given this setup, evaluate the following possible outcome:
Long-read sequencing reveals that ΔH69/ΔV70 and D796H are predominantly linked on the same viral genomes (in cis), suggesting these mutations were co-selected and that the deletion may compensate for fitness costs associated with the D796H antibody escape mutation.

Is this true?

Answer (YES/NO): YES